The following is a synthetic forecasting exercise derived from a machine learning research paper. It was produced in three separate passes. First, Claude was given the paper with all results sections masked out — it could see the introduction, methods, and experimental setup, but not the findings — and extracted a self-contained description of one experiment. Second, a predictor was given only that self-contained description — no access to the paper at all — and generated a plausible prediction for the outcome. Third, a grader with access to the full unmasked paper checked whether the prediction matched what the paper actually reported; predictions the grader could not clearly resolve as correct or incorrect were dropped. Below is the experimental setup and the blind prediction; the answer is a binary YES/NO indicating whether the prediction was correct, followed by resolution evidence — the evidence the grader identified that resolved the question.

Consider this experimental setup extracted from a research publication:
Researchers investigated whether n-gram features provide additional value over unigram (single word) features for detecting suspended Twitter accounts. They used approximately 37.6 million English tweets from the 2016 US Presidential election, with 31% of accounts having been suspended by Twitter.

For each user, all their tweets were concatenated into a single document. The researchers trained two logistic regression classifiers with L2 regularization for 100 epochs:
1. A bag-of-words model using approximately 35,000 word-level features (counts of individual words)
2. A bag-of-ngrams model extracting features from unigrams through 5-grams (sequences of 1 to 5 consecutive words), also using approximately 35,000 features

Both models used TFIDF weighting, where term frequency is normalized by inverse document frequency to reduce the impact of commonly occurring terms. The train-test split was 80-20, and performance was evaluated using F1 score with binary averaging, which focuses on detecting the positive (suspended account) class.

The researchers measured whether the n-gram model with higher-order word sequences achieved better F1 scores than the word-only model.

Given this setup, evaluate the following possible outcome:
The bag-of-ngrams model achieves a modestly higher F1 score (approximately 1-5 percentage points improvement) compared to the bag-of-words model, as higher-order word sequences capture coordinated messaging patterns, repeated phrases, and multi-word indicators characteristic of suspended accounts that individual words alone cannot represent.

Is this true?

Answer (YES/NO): NO